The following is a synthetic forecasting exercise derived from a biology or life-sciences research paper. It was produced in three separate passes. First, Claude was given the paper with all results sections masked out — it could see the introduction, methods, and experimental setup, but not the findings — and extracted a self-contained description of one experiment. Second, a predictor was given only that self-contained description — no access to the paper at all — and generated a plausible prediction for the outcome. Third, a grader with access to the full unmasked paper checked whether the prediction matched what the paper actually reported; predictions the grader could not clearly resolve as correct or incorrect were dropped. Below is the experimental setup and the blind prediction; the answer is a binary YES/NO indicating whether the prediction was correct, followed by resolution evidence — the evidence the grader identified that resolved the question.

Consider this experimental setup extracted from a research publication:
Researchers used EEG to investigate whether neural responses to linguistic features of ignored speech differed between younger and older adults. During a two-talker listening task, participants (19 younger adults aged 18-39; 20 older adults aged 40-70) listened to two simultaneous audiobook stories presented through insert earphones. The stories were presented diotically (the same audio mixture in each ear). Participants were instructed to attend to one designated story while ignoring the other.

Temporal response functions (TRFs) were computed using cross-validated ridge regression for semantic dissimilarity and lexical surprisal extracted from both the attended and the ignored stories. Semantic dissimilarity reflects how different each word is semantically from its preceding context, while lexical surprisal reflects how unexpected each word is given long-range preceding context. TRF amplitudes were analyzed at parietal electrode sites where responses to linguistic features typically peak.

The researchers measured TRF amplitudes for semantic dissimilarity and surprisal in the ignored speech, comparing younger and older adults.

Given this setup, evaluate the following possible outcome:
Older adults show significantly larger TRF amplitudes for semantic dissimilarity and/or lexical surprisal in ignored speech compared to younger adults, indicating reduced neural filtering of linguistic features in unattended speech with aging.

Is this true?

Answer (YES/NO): NO